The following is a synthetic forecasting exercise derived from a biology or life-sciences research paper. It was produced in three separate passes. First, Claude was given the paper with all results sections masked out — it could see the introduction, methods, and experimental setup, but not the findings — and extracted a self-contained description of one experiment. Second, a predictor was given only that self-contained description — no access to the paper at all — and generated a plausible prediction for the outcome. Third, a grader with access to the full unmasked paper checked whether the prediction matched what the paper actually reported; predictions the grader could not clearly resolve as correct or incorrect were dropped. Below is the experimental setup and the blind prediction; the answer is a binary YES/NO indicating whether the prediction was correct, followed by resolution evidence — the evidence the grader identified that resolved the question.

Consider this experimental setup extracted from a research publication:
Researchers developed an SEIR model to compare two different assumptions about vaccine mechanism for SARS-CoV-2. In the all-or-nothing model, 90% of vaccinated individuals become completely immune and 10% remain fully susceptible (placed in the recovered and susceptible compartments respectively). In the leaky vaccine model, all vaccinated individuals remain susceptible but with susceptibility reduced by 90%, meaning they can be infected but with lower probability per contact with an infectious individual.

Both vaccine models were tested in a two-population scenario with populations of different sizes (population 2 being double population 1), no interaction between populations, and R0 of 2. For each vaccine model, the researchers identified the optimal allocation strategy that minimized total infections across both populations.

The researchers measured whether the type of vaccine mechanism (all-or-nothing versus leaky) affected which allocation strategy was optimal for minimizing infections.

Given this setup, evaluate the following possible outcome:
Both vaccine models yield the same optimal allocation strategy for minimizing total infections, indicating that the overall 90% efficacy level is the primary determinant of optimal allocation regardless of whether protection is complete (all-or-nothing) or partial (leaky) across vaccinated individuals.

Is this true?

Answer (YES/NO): YES